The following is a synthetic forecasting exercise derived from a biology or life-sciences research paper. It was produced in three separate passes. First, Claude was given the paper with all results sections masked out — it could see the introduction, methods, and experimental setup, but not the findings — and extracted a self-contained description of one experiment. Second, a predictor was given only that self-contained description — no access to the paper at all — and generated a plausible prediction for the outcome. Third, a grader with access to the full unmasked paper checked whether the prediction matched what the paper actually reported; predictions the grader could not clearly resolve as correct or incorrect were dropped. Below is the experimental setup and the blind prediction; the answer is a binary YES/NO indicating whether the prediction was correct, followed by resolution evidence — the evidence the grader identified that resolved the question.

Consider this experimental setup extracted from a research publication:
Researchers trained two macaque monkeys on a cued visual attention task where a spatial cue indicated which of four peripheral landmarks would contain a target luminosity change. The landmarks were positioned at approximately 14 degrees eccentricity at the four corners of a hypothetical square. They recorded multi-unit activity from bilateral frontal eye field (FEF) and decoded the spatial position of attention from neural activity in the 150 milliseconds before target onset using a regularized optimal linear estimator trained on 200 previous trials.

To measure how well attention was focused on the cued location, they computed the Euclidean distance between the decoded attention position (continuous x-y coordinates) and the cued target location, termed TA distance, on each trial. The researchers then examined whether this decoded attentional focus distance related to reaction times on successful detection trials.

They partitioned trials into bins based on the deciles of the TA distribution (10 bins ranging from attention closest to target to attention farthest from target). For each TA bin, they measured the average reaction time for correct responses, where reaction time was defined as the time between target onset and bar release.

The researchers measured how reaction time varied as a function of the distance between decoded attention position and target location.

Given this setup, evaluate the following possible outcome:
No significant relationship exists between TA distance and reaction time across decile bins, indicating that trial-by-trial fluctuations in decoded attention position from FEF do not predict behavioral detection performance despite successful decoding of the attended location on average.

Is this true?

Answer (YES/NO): NO